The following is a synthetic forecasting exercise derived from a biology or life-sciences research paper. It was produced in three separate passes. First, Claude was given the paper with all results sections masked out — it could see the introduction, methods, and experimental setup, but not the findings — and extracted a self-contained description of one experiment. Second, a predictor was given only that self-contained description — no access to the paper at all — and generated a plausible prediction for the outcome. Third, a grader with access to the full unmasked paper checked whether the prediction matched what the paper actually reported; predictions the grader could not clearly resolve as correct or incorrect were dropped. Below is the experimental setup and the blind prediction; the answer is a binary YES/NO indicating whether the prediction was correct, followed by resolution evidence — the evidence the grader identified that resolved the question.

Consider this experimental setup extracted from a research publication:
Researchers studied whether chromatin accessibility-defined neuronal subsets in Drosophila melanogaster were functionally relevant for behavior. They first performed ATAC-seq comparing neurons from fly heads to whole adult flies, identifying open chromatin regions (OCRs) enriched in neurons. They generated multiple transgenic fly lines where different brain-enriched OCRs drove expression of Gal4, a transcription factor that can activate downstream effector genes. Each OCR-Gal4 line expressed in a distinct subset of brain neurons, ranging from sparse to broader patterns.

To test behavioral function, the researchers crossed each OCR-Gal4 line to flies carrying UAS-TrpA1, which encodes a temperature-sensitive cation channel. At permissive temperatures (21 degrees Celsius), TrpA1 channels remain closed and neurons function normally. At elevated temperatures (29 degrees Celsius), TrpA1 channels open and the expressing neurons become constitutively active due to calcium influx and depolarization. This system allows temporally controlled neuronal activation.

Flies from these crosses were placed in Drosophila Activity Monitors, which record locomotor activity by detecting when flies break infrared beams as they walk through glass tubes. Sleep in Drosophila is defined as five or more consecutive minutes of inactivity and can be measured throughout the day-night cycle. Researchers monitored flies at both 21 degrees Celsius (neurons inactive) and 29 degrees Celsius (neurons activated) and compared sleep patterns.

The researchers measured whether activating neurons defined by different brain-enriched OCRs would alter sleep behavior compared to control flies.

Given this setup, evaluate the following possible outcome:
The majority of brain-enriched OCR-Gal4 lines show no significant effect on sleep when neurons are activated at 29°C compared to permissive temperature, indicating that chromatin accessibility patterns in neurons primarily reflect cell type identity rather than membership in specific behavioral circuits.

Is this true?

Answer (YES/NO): NO